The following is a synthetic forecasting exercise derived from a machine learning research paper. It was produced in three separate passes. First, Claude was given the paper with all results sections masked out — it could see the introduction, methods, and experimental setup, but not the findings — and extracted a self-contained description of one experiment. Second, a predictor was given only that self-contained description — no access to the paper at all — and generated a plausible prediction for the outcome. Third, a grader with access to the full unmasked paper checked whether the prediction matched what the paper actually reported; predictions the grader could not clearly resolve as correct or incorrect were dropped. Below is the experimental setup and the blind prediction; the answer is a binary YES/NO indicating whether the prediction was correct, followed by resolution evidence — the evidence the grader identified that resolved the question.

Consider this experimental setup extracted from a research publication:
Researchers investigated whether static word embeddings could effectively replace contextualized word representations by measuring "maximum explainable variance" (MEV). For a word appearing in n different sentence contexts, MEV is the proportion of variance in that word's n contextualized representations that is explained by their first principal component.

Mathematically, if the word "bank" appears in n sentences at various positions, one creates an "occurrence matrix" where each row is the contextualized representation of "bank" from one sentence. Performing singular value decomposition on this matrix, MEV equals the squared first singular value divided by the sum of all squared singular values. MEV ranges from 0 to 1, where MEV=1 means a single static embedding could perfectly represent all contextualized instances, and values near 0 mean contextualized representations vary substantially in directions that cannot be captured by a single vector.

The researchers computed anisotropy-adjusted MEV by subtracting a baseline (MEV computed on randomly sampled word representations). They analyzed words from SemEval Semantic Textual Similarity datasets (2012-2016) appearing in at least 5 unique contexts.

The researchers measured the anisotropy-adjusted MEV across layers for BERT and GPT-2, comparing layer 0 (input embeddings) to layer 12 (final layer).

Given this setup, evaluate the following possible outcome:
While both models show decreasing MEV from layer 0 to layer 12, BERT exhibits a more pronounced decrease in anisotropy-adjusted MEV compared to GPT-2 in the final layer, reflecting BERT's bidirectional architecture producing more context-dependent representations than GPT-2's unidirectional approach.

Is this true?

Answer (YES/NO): NO